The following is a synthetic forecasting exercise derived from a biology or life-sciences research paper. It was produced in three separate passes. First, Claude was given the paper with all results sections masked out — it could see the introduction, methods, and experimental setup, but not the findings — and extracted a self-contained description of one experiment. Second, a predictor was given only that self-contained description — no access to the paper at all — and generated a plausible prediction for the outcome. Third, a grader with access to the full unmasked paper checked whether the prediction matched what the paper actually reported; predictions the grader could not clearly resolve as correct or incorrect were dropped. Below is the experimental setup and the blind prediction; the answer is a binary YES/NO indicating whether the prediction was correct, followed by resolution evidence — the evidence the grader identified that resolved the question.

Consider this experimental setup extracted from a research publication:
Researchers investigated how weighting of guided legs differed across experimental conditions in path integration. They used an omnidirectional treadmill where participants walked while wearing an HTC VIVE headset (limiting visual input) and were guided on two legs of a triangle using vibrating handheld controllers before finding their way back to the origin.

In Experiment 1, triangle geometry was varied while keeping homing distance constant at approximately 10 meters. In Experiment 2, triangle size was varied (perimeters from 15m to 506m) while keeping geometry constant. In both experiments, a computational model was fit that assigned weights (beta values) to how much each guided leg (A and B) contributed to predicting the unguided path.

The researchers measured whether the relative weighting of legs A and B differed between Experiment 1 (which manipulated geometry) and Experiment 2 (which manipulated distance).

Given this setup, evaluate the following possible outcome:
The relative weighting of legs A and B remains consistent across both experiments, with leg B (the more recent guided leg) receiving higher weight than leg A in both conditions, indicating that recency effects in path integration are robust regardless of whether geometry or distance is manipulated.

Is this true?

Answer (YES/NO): NO